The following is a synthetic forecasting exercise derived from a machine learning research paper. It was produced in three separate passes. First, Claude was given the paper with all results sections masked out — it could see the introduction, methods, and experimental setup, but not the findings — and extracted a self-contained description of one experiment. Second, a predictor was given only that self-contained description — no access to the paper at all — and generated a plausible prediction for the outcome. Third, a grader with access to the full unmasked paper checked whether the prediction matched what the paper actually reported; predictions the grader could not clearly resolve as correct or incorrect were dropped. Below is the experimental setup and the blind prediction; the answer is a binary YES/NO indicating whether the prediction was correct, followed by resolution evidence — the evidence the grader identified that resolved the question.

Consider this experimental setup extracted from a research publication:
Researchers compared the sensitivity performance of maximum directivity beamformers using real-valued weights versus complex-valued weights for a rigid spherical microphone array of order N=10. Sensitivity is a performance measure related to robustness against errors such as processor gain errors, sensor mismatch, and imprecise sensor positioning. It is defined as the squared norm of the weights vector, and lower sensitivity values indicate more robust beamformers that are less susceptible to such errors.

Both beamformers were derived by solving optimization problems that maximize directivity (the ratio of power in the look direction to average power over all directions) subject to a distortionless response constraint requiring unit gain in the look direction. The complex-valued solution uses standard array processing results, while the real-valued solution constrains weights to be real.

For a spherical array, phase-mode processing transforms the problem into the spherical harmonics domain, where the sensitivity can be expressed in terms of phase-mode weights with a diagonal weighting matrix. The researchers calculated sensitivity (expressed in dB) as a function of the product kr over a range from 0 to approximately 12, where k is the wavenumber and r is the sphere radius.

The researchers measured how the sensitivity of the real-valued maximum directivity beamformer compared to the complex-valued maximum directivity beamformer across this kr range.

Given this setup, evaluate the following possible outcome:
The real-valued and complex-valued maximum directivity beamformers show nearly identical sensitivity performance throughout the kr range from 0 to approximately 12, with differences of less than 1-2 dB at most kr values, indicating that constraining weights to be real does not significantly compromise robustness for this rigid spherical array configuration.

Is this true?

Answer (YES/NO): NO